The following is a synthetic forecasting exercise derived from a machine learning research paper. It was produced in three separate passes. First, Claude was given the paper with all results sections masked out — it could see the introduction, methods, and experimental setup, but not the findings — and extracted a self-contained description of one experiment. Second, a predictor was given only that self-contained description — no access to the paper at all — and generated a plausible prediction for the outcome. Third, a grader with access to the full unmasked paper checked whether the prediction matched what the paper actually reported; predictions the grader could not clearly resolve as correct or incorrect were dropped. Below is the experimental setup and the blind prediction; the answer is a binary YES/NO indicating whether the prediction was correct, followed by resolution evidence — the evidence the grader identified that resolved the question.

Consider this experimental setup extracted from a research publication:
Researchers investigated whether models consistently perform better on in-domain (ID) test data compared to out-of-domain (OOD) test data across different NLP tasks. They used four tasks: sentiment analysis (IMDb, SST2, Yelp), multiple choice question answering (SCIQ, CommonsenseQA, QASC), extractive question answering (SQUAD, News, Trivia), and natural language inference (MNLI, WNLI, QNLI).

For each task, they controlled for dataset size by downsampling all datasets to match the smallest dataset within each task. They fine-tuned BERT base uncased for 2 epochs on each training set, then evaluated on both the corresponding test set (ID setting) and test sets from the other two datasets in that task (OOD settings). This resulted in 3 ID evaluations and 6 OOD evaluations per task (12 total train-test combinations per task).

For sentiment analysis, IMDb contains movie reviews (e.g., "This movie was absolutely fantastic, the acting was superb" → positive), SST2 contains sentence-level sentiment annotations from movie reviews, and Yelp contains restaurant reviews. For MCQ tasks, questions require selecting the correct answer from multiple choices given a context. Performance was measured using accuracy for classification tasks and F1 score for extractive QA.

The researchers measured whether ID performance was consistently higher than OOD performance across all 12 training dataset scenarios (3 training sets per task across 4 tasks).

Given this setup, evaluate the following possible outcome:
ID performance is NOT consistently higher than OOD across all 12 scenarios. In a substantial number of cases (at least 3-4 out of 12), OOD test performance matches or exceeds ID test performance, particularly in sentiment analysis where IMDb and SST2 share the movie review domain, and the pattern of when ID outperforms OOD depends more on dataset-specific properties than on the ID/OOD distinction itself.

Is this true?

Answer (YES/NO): NO